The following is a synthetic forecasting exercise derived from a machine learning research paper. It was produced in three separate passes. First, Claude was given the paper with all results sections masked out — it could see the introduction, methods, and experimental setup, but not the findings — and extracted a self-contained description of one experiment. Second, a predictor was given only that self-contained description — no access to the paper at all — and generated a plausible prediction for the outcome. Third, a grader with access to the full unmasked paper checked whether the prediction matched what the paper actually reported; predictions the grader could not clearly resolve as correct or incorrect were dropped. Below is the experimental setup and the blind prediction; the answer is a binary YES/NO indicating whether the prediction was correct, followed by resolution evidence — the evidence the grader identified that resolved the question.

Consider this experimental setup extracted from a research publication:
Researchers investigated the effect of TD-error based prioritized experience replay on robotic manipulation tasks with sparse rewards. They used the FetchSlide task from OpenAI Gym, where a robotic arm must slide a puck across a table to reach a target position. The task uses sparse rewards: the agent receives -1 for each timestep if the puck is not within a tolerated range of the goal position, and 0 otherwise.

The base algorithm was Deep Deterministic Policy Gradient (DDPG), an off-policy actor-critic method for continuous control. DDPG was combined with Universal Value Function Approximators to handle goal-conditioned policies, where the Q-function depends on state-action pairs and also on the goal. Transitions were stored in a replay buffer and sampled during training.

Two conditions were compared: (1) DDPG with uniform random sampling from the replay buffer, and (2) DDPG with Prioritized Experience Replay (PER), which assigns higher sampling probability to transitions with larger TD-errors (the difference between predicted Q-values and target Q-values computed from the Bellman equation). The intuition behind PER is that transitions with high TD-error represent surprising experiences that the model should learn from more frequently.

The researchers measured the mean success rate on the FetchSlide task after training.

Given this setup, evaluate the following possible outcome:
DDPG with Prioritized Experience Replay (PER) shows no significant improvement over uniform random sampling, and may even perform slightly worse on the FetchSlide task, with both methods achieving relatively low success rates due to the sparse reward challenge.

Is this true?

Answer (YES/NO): NO